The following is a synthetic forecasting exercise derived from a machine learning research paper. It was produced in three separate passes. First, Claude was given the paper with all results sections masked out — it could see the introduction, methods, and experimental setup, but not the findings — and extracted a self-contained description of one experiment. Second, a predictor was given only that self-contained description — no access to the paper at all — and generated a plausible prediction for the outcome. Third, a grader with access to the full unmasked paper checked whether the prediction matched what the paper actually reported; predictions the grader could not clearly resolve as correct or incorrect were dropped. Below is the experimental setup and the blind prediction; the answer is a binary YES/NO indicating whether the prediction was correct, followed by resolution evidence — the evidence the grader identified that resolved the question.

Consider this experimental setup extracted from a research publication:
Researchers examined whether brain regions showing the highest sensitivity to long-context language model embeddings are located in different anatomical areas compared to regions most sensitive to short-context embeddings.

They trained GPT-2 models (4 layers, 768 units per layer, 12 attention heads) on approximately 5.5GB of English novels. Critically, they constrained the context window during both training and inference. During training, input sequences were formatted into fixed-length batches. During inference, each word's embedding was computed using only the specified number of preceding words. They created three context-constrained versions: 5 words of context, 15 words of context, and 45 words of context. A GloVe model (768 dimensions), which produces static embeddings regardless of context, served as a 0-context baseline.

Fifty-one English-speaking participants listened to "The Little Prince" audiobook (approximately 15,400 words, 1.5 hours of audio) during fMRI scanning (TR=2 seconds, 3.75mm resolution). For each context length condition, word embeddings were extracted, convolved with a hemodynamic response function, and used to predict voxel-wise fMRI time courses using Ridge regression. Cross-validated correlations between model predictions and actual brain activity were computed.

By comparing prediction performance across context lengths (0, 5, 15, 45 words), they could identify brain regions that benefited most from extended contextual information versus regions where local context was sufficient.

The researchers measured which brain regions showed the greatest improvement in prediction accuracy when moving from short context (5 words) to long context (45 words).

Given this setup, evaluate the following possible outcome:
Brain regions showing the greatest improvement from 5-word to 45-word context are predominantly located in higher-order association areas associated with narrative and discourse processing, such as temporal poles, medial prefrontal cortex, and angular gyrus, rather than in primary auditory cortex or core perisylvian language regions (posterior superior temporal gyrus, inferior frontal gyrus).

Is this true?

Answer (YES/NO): NO